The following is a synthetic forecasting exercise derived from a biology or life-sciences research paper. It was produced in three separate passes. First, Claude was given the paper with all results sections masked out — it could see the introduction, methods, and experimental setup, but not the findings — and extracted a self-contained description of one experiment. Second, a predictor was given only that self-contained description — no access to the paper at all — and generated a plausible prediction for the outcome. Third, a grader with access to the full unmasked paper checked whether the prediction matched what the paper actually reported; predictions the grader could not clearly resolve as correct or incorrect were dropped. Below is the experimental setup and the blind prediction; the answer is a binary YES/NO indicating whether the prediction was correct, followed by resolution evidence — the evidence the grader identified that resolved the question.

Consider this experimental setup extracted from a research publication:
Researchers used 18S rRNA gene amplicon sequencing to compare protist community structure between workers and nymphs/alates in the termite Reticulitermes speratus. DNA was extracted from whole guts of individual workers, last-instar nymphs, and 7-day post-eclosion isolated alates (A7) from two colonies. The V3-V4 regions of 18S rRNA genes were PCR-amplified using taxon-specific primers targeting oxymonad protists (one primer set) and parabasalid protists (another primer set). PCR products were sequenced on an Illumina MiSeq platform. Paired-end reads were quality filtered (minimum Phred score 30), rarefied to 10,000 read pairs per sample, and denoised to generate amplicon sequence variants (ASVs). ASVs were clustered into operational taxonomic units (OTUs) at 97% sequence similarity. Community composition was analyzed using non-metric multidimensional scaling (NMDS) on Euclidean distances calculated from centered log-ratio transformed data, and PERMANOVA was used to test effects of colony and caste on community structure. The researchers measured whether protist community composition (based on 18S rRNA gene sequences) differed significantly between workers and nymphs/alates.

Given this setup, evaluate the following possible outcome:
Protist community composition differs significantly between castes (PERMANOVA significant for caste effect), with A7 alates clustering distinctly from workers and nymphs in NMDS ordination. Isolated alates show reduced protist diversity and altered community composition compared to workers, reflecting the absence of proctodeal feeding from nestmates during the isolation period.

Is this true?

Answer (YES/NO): NO